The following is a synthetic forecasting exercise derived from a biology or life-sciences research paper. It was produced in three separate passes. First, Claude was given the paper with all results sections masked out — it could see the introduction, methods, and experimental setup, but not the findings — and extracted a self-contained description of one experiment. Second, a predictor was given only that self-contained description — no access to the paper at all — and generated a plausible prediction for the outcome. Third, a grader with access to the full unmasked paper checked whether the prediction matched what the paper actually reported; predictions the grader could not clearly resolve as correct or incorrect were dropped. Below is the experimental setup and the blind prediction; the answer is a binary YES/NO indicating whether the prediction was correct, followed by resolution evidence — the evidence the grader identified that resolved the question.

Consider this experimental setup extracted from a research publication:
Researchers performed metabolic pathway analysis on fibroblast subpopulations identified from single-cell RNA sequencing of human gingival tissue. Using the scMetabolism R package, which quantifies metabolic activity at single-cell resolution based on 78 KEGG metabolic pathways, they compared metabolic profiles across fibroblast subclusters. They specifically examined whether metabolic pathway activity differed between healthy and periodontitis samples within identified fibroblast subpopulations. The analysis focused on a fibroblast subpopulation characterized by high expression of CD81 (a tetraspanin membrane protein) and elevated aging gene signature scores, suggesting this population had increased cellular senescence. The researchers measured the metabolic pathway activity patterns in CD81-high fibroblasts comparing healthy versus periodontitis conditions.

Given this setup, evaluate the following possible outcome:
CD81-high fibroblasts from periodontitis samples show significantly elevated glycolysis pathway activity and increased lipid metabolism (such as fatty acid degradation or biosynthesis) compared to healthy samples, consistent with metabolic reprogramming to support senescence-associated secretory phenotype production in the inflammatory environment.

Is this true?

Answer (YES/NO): NO